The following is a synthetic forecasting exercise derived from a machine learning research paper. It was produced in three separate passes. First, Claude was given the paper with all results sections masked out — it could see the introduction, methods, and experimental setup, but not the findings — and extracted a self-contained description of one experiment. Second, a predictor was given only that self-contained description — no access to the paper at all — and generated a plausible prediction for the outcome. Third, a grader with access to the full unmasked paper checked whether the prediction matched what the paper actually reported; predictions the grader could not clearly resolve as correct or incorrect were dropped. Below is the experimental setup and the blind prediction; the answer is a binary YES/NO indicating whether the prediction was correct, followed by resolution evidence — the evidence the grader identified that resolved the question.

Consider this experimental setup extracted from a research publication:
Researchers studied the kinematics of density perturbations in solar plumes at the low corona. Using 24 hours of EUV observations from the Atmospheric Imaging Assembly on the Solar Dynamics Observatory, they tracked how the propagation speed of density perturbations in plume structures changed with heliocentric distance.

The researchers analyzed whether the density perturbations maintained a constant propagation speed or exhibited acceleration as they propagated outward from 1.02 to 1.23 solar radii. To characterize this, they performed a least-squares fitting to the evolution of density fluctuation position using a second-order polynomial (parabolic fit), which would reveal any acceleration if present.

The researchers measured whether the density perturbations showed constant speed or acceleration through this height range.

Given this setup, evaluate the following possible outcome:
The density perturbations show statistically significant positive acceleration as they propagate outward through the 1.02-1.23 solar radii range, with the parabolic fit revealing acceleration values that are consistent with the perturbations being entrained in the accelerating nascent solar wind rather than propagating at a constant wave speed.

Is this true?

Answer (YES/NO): YES